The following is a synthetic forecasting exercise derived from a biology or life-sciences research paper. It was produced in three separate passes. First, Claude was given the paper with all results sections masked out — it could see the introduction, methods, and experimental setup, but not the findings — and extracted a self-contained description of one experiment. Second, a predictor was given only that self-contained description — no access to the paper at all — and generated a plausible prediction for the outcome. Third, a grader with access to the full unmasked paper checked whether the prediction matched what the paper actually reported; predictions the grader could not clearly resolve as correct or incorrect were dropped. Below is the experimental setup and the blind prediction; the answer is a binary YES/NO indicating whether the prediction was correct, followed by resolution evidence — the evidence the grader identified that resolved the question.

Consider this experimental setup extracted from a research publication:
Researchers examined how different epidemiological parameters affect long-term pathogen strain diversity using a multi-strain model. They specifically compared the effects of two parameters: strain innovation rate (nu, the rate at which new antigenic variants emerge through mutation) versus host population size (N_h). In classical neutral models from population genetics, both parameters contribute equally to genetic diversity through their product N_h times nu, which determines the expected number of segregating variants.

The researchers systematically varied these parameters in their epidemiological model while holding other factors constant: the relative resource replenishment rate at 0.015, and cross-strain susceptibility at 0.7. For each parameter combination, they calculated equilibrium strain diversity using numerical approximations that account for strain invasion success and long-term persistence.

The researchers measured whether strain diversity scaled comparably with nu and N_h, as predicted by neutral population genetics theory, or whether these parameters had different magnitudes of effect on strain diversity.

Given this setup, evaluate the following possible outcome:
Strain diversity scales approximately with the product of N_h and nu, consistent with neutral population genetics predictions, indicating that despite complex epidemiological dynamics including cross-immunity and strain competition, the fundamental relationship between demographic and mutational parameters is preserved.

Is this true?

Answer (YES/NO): NO